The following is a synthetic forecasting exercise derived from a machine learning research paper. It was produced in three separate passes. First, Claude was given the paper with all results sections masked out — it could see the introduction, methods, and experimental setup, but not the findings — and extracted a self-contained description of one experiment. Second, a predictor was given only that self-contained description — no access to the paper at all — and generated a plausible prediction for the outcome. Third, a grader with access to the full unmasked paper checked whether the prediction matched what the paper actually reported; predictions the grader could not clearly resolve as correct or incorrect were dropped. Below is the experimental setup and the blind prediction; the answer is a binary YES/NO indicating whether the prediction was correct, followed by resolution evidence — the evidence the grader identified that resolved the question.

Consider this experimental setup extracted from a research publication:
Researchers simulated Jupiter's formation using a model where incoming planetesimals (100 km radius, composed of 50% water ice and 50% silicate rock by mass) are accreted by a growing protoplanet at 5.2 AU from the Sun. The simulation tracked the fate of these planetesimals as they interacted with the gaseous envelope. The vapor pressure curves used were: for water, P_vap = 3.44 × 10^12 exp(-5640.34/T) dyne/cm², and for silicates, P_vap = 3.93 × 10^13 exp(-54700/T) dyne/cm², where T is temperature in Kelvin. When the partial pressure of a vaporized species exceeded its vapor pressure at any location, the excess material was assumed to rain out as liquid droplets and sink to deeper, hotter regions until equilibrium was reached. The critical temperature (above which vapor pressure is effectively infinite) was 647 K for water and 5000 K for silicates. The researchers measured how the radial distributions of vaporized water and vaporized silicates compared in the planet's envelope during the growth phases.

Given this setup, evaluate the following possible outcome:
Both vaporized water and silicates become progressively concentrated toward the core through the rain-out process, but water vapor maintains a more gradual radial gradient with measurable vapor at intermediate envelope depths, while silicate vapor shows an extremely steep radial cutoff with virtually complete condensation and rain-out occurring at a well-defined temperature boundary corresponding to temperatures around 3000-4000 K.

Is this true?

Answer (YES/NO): NO